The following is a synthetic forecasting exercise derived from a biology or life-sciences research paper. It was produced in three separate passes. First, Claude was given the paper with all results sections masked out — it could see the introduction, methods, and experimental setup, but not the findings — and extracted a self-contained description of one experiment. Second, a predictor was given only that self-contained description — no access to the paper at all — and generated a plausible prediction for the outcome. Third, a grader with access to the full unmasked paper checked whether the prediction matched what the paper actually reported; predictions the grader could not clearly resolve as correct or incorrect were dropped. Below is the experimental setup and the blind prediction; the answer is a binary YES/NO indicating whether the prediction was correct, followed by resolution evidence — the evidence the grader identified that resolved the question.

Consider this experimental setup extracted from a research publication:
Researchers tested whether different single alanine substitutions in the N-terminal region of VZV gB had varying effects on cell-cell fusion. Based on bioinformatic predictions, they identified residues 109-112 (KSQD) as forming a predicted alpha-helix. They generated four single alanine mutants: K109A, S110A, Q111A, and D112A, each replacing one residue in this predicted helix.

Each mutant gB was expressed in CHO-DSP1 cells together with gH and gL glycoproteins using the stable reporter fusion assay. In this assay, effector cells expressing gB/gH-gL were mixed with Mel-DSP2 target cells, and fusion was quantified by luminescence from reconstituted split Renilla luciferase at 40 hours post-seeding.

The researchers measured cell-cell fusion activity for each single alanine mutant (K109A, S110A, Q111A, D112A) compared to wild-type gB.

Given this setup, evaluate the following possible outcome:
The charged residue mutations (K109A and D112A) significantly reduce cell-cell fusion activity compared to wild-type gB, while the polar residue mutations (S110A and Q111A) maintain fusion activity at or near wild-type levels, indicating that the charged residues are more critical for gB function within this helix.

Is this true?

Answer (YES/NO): NO